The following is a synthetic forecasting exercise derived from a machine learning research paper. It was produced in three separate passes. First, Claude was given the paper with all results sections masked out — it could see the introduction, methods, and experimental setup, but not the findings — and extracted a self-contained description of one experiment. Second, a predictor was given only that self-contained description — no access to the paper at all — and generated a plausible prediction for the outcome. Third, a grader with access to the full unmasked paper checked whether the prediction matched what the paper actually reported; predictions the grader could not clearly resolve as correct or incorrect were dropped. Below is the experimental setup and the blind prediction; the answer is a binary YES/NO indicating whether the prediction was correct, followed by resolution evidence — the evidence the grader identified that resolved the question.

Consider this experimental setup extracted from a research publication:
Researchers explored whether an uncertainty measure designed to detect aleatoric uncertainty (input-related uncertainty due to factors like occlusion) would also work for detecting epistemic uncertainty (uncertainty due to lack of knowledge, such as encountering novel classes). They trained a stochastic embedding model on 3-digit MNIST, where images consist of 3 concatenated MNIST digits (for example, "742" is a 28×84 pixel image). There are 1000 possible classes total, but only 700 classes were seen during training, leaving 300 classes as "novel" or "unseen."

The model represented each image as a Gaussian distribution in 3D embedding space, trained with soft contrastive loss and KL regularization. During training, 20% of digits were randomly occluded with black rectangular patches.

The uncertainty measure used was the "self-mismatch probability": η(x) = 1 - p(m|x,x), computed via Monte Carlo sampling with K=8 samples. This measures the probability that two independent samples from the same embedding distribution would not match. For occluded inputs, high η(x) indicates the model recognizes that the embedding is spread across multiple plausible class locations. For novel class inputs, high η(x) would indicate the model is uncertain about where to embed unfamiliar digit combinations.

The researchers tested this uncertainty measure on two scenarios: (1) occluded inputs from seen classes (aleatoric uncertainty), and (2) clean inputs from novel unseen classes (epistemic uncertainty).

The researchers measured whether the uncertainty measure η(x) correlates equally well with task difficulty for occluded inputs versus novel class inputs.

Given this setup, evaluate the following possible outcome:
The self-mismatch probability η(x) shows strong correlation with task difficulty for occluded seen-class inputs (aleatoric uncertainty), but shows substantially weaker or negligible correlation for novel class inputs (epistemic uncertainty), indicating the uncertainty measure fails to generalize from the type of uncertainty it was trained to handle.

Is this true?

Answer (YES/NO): YES